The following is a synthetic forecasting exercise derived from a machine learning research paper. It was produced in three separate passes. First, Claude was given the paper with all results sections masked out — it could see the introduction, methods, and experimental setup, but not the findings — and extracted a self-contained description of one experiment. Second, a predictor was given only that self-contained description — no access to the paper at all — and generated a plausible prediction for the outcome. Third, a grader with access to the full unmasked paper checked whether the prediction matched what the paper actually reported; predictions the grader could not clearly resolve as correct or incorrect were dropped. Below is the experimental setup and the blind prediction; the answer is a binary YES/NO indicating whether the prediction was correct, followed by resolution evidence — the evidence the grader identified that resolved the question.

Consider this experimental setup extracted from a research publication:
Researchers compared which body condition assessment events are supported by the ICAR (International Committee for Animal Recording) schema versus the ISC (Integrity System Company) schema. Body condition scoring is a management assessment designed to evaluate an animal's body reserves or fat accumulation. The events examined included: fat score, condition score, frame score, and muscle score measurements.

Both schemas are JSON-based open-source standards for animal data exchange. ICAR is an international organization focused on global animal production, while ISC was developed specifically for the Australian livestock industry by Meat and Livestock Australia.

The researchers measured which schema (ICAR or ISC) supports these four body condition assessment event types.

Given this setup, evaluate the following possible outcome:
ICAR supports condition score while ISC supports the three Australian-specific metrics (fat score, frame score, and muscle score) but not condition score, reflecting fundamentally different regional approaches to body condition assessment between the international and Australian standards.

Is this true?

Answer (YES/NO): NO